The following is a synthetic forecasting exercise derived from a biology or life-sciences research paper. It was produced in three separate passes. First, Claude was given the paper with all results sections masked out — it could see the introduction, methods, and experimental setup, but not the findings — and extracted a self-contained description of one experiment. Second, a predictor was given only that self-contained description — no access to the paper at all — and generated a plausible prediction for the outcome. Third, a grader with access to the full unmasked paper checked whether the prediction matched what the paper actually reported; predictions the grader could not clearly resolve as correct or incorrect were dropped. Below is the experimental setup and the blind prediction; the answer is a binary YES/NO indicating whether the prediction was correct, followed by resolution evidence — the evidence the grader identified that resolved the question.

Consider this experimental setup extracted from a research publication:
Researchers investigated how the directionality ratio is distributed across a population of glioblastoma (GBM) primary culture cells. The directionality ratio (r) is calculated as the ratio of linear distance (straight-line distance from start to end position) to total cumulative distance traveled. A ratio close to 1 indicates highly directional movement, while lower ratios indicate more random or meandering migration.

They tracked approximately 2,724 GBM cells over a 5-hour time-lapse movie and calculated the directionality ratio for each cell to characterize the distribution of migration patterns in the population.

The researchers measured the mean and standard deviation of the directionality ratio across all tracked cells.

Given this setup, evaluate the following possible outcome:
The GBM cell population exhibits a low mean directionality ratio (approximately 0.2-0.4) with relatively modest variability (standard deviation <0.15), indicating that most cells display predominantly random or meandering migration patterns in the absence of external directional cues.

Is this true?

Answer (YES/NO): NO